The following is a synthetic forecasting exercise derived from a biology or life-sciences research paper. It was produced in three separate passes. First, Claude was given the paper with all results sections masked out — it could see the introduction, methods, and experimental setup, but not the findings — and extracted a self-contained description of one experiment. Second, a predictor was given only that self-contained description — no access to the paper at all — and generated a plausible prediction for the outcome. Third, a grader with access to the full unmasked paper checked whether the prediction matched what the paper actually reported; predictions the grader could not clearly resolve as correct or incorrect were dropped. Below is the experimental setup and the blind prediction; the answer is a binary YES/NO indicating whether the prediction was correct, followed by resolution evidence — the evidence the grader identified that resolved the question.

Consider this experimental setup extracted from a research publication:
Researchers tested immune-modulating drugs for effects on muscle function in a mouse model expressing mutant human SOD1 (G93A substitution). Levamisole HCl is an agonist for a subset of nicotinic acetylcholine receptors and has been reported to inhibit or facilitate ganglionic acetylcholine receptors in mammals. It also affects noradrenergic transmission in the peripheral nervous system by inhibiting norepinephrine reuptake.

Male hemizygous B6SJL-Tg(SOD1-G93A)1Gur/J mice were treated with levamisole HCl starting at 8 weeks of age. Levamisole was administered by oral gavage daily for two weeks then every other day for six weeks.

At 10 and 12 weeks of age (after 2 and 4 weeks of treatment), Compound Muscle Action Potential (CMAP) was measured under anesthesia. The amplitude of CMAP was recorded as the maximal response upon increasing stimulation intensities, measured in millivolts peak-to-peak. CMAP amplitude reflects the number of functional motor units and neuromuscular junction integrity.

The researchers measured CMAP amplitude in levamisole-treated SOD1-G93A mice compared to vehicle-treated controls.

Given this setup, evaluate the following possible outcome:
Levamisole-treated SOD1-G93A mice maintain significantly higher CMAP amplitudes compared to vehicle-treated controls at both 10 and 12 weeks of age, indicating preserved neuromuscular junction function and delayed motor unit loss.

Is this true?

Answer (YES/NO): NO